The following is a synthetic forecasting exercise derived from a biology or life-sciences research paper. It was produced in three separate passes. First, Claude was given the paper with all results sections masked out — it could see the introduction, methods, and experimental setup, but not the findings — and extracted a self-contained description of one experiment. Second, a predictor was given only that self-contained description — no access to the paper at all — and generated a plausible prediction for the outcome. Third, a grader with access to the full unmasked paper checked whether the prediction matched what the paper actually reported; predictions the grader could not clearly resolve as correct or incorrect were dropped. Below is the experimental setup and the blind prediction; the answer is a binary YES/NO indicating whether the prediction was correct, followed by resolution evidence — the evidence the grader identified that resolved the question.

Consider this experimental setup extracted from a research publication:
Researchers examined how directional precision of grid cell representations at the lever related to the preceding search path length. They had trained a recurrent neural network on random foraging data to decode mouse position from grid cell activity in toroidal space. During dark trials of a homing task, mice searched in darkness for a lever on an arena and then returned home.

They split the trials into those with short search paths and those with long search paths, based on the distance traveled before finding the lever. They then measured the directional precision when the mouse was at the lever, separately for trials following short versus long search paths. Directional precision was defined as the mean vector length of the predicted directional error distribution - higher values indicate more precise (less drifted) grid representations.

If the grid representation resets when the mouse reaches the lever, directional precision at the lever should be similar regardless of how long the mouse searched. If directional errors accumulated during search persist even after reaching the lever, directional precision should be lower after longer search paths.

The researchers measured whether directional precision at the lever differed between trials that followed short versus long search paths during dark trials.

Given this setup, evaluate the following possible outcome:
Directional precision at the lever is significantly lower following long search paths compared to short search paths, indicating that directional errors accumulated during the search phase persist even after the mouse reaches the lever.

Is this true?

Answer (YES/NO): YES